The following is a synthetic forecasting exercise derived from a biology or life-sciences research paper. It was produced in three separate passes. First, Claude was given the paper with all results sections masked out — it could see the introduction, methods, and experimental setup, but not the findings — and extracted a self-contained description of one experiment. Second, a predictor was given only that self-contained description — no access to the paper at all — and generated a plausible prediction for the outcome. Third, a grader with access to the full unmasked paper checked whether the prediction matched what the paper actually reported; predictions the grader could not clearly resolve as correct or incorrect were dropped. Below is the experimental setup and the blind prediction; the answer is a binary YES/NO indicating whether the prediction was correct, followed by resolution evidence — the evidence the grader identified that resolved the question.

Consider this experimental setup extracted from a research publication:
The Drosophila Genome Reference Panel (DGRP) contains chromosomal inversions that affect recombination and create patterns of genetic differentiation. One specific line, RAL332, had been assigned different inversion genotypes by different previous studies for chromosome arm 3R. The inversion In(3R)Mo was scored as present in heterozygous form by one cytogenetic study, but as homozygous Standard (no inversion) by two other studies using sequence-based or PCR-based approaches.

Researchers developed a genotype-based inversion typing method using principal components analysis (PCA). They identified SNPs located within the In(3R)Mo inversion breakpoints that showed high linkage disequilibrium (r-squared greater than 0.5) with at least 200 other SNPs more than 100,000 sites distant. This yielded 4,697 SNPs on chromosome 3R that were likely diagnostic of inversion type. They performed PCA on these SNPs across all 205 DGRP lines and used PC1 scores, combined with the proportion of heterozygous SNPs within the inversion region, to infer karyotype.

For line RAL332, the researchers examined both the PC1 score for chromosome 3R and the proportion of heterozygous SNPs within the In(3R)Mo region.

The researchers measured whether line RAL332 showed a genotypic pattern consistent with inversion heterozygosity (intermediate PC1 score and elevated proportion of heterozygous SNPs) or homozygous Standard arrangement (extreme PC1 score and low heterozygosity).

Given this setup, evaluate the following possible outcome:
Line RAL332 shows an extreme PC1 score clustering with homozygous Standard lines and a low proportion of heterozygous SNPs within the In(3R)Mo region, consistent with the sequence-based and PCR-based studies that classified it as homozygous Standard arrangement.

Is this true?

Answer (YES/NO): NO